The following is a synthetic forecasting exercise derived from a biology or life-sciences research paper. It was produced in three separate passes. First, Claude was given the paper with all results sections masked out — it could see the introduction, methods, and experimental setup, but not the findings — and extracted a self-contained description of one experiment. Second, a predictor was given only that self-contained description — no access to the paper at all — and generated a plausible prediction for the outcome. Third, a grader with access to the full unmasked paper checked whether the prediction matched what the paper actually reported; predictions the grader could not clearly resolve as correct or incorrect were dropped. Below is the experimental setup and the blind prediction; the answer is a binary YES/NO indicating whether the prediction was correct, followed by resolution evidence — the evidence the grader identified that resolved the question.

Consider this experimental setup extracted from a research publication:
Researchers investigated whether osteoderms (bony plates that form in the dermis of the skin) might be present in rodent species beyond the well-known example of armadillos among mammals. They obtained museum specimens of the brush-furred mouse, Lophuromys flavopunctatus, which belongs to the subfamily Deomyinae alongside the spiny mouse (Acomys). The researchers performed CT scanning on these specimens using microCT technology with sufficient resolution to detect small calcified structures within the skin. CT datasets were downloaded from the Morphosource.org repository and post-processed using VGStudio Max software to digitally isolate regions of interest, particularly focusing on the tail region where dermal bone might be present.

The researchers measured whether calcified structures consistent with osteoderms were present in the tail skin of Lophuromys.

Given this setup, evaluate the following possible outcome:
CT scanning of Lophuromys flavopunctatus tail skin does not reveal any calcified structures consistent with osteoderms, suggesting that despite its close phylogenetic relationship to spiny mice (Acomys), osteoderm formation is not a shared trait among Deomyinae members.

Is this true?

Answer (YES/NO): NO